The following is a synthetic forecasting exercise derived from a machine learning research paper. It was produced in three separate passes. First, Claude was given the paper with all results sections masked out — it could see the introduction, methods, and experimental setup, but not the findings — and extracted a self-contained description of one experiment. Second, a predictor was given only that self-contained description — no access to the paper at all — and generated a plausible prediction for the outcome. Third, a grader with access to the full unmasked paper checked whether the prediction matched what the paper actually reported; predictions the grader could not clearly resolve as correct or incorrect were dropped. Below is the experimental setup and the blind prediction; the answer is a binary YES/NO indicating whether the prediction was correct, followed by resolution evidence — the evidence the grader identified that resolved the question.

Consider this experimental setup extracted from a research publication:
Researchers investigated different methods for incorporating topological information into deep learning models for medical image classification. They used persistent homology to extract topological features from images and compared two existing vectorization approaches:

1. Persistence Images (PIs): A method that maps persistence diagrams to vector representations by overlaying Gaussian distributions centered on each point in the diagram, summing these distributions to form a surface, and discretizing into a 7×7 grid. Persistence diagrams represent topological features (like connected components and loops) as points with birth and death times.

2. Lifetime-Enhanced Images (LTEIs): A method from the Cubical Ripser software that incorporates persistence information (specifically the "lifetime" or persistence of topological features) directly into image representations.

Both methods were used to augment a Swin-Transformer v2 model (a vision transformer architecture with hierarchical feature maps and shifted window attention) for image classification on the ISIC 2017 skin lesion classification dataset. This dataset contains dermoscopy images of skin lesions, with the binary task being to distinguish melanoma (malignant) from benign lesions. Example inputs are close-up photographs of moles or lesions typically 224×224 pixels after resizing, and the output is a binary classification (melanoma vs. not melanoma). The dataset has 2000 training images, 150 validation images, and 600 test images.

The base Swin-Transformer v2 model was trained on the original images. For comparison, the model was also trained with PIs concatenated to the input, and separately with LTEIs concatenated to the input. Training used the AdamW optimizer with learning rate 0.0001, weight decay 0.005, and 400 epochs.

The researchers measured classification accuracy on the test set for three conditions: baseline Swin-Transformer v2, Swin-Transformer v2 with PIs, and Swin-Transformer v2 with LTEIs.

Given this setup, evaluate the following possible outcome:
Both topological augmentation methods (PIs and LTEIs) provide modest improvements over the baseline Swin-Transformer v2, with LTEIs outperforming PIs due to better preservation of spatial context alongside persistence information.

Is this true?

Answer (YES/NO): NO